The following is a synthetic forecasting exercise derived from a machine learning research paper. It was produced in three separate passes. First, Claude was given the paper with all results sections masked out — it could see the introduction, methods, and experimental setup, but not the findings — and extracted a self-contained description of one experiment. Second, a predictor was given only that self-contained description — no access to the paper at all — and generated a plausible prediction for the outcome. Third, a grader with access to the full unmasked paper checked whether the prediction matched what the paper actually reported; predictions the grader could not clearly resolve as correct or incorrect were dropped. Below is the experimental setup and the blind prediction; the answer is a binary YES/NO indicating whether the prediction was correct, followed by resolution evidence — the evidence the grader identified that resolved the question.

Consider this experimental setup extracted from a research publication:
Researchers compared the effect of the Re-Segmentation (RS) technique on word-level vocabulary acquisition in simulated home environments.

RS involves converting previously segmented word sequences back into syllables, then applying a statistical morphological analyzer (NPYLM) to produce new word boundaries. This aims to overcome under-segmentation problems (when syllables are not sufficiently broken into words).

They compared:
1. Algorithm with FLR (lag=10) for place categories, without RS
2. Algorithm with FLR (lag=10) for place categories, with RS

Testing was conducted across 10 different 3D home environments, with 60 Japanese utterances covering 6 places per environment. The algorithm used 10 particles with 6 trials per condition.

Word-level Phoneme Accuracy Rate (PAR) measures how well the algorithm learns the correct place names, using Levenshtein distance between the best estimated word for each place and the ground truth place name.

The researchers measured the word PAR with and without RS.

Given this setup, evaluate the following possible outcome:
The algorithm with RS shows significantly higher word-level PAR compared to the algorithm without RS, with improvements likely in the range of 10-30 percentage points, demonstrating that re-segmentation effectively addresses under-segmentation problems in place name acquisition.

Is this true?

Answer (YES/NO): NO